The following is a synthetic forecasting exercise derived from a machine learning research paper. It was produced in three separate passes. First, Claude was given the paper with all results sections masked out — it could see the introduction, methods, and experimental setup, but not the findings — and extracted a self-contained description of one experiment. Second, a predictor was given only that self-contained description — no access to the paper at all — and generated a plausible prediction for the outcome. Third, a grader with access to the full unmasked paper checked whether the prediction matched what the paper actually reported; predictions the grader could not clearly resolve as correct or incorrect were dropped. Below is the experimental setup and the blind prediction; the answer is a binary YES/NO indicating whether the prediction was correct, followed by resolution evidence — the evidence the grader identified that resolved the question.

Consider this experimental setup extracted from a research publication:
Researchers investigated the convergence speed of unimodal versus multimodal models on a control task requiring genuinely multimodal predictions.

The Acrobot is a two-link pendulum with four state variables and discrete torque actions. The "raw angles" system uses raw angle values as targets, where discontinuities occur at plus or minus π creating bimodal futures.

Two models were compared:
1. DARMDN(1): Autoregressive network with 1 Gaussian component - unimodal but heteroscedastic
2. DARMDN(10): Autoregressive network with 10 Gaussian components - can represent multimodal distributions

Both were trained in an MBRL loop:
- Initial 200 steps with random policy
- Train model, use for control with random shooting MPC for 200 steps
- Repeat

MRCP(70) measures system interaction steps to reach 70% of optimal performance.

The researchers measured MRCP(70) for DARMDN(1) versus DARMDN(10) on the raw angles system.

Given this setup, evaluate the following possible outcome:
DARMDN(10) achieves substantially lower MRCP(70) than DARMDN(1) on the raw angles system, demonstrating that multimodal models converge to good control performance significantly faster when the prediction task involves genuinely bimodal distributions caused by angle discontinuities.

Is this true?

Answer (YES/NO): YES